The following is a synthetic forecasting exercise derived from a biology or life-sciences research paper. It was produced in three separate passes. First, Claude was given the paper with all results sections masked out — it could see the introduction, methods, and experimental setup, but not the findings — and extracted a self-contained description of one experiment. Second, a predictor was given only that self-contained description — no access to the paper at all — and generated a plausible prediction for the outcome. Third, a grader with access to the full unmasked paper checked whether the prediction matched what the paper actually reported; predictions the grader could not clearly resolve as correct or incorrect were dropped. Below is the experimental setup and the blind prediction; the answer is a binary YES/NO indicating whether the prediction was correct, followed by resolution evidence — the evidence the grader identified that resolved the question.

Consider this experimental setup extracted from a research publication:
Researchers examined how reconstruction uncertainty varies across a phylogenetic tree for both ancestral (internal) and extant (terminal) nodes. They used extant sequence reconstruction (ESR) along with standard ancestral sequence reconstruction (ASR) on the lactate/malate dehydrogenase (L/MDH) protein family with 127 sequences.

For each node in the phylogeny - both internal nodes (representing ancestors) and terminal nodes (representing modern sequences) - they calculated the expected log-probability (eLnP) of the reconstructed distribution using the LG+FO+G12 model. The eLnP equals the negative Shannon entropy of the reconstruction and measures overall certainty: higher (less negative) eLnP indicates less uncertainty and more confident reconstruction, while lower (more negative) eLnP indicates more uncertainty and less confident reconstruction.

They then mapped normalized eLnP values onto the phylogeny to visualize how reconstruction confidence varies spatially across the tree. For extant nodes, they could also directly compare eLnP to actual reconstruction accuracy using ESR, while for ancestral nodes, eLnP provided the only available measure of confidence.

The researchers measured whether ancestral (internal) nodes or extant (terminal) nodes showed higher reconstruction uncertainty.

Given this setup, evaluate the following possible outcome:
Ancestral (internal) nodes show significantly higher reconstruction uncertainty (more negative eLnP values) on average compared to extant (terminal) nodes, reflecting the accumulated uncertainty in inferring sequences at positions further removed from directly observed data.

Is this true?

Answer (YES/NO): NO